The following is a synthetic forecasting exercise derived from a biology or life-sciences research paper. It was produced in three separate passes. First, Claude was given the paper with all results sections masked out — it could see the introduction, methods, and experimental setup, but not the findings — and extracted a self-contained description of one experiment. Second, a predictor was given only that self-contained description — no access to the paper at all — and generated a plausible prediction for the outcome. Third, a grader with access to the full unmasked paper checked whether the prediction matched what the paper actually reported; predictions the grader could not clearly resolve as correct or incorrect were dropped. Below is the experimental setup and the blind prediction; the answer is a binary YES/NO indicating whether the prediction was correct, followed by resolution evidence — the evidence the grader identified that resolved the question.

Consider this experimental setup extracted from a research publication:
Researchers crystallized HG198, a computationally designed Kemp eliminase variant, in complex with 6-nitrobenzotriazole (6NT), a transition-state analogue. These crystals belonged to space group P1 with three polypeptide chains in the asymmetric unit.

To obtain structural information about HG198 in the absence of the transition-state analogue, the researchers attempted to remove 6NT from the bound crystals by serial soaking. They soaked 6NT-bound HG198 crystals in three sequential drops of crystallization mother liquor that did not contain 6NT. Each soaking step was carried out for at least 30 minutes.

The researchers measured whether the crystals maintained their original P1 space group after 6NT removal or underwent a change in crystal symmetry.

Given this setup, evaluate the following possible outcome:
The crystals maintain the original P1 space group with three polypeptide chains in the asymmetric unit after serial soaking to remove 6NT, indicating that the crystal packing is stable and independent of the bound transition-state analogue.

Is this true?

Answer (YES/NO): NO